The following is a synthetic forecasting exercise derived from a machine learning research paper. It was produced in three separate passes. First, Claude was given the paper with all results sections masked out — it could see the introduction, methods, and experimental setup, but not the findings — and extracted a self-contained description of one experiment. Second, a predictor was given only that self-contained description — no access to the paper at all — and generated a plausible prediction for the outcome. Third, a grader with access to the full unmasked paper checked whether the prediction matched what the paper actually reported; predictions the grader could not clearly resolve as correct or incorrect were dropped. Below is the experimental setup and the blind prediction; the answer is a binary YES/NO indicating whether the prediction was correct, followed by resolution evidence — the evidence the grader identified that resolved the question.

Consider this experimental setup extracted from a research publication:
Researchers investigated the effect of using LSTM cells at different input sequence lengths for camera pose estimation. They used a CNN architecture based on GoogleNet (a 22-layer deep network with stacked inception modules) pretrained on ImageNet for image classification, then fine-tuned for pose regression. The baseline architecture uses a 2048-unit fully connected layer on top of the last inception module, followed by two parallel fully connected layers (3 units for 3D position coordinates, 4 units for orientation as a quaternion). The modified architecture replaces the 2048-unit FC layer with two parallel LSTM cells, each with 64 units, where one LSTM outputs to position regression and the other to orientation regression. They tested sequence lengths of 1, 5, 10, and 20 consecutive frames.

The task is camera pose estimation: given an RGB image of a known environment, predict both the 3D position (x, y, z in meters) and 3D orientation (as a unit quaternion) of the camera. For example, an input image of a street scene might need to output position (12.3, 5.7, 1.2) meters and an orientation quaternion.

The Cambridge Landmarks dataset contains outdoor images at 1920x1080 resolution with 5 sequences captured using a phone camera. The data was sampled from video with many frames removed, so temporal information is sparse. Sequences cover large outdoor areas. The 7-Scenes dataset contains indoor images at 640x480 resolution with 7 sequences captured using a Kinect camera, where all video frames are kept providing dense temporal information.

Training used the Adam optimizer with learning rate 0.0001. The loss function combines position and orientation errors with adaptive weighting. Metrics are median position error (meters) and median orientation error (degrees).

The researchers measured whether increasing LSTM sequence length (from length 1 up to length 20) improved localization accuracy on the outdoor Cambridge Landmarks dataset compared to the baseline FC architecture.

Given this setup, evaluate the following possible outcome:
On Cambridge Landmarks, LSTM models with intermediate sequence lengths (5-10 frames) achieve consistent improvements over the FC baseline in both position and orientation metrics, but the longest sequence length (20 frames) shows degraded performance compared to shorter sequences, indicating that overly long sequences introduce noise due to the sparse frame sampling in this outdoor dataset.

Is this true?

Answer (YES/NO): NO